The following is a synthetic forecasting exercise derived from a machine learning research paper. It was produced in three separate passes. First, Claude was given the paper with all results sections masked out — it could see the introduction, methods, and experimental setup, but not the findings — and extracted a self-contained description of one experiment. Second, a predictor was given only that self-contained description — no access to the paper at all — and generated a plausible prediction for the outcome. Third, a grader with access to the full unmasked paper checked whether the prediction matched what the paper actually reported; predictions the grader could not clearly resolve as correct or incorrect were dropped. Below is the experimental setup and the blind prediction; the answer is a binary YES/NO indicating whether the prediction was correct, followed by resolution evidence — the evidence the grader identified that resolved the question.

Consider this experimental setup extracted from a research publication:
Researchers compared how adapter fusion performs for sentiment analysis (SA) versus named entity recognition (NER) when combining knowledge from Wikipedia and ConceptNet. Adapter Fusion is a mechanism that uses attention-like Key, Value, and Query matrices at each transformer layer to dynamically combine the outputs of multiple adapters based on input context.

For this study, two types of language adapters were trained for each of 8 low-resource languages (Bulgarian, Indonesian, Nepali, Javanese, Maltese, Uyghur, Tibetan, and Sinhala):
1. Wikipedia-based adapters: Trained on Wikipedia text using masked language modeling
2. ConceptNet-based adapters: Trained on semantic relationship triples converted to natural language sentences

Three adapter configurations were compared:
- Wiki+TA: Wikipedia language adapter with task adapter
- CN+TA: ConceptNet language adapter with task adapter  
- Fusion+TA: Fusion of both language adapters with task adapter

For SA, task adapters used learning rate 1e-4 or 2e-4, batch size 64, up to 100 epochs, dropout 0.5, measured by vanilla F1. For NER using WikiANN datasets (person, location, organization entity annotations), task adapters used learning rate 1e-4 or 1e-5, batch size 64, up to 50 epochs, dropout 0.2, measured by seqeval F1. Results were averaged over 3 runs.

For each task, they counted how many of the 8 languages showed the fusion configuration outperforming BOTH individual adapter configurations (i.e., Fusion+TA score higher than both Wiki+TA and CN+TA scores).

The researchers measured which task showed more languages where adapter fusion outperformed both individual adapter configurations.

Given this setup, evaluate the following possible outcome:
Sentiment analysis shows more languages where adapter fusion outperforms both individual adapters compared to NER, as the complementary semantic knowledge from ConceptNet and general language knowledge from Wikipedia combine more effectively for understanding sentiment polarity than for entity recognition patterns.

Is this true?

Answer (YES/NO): YES